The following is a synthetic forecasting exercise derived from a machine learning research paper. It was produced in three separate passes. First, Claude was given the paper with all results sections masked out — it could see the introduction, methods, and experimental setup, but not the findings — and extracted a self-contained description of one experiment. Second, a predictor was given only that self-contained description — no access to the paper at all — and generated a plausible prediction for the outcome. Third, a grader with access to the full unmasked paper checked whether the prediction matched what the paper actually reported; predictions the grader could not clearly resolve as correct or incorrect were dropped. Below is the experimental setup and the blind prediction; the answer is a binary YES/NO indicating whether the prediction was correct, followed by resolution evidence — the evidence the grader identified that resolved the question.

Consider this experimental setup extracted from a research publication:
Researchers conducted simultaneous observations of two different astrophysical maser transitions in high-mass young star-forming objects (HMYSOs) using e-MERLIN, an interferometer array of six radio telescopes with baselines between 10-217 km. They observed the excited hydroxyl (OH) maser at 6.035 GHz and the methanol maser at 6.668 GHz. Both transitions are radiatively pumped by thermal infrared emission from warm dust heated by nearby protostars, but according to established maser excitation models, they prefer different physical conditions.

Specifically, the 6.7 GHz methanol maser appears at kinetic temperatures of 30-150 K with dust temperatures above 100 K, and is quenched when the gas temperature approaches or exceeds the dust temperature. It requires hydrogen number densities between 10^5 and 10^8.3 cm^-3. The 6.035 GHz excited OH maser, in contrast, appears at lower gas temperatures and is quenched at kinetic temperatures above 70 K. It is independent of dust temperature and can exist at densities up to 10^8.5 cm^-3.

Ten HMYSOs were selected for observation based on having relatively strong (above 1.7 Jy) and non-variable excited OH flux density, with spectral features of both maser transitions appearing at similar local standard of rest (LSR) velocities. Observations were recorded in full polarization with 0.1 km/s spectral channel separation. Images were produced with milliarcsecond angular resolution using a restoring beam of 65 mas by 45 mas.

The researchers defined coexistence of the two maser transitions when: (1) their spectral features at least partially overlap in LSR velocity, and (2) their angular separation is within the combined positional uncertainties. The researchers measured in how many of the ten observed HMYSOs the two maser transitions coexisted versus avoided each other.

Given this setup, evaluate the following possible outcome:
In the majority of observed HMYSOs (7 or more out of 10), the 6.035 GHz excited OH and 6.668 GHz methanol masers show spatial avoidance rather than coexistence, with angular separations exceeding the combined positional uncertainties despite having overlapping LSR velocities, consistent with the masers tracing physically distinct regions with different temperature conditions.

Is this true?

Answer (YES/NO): NO